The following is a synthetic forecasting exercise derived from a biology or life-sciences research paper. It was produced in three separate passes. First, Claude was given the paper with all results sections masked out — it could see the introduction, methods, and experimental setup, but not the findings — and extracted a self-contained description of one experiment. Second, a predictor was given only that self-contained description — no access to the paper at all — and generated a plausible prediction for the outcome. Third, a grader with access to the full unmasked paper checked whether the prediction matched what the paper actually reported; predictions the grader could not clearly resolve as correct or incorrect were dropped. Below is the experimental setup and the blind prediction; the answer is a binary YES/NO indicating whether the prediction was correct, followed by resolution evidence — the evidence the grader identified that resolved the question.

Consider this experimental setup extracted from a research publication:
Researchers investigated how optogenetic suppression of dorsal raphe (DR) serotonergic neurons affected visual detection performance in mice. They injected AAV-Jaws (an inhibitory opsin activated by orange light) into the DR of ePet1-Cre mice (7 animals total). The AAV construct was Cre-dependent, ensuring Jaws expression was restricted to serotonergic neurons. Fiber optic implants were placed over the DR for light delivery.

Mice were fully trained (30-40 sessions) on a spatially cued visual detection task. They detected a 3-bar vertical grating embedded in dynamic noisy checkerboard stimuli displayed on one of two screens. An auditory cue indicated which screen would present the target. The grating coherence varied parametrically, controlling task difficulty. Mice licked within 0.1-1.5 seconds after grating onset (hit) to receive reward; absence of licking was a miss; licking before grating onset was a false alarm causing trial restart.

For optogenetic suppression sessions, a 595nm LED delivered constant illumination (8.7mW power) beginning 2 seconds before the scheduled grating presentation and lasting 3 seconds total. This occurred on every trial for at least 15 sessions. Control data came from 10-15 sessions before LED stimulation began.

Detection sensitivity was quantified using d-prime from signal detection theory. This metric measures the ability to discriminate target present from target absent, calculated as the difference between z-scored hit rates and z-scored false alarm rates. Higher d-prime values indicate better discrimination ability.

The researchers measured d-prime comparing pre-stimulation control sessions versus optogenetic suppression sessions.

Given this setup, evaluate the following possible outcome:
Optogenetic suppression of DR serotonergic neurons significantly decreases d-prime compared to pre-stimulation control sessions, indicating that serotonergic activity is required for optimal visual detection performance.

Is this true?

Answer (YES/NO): NO